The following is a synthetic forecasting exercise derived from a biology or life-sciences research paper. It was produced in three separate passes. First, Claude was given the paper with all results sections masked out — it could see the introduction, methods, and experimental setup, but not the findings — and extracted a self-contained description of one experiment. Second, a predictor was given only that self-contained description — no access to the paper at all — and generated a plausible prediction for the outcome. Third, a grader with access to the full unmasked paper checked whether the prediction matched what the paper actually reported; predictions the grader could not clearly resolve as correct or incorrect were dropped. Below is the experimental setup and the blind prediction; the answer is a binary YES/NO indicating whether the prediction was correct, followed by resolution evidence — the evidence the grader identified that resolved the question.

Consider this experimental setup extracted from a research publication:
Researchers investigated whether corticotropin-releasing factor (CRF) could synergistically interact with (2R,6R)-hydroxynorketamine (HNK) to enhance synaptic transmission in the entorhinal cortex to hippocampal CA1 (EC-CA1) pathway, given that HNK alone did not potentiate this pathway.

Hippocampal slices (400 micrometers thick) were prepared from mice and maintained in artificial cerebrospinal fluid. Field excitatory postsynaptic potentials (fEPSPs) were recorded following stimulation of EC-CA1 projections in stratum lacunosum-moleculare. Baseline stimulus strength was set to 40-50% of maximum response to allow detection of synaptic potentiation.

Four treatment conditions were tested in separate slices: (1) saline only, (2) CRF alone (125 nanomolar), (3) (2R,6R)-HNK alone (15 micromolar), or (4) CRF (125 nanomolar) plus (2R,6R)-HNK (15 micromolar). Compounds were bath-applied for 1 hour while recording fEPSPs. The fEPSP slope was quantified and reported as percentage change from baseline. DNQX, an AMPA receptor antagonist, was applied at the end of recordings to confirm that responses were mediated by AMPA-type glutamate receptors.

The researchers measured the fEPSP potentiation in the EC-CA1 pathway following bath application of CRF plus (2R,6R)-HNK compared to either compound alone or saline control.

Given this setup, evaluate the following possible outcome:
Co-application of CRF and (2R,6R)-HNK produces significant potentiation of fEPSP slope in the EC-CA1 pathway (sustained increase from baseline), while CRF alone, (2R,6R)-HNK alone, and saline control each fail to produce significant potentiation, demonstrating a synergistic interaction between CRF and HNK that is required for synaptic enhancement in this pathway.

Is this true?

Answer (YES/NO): YES